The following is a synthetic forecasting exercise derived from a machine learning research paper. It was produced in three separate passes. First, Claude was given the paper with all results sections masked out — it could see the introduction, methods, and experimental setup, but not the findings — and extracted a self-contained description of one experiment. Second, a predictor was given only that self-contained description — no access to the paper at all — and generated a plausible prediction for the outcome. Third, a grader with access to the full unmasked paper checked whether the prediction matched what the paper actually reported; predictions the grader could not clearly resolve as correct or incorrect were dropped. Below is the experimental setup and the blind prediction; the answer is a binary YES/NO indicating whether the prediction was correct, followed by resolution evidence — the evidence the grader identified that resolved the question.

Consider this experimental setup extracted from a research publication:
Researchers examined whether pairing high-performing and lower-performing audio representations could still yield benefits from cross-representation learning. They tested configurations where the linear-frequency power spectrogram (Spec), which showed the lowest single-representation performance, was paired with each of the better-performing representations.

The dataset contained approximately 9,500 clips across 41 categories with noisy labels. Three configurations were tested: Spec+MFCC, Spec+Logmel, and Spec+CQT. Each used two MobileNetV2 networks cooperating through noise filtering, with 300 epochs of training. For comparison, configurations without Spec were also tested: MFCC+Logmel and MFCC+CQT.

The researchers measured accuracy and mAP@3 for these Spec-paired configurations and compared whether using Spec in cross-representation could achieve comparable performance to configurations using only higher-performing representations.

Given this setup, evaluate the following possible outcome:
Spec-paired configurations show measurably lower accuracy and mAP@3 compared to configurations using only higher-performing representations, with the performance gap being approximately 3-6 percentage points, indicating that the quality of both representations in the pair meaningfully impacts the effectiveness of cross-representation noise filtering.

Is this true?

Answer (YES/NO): NO